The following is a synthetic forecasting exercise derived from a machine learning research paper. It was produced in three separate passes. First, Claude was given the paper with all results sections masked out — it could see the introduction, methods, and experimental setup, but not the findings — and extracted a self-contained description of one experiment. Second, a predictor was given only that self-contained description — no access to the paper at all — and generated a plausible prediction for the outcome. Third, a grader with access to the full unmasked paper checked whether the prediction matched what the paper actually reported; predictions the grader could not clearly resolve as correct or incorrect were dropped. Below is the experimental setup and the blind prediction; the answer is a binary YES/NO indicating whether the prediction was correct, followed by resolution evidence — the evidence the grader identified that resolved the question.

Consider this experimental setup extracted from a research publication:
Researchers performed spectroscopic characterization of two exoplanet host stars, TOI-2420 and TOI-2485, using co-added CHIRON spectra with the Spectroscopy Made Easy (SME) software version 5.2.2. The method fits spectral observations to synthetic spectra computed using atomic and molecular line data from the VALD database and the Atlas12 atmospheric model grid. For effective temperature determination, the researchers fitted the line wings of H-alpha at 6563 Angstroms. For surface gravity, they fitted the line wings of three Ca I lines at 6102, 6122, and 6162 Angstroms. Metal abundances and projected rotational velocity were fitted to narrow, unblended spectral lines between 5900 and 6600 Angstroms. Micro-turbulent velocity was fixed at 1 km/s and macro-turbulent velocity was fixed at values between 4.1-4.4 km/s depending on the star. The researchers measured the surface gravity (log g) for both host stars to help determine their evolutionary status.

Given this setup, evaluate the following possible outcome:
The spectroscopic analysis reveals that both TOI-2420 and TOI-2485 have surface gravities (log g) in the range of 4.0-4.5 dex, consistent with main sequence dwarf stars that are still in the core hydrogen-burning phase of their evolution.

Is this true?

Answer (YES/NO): NO